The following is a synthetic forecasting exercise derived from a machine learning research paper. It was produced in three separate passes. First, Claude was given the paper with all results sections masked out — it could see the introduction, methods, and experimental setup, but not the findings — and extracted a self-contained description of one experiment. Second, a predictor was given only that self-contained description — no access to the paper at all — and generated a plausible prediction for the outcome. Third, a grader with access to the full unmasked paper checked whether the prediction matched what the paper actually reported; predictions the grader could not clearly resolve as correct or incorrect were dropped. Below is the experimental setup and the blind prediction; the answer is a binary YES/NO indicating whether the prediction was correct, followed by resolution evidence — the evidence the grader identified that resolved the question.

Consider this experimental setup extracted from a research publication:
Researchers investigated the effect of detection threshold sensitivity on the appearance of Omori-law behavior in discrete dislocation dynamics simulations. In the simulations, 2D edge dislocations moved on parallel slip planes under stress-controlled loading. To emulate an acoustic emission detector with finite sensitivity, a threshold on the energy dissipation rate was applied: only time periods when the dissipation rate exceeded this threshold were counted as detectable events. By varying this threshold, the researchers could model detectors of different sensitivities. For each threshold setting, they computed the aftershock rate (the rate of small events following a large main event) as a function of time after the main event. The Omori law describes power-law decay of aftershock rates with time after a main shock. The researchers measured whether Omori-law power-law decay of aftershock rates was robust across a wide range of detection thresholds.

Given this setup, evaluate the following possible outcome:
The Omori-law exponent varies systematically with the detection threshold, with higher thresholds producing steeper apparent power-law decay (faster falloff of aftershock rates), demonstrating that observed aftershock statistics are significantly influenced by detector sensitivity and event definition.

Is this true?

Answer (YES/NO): NO